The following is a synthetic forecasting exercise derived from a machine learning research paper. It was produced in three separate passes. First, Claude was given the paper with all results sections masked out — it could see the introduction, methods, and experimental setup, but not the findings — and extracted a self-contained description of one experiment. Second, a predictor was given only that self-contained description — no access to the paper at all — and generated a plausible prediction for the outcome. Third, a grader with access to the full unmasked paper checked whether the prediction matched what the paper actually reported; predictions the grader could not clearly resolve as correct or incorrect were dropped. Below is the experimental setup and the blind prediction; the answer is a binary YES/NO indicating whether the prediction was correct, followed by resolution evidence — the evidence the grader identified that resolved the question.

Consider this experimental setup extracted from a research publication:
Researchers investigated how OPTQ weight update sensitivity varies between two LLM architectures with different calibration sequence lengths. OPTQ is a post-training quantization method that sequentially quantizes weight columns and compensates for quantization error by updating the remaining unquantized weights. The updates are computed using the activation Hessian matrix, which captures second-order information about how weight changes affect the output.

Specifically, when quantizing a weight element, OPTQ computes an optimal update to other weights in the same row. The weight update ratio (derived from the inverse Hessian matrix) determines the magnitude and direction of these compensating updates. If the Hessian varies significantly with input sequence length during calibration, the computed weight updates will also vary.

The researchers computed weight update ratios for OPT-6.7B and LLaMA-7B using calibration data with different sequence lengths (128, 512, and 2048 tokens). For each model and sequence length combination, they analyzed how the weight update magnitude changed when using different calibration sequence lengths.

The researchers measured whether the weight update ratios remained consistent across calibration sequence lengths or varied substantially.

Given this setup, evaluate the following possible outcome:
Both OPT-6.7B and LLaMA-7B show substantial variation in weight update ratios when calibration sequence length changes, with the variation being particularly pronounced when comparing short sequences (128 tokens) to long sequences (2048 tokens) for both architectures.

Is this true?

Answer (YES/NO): NO